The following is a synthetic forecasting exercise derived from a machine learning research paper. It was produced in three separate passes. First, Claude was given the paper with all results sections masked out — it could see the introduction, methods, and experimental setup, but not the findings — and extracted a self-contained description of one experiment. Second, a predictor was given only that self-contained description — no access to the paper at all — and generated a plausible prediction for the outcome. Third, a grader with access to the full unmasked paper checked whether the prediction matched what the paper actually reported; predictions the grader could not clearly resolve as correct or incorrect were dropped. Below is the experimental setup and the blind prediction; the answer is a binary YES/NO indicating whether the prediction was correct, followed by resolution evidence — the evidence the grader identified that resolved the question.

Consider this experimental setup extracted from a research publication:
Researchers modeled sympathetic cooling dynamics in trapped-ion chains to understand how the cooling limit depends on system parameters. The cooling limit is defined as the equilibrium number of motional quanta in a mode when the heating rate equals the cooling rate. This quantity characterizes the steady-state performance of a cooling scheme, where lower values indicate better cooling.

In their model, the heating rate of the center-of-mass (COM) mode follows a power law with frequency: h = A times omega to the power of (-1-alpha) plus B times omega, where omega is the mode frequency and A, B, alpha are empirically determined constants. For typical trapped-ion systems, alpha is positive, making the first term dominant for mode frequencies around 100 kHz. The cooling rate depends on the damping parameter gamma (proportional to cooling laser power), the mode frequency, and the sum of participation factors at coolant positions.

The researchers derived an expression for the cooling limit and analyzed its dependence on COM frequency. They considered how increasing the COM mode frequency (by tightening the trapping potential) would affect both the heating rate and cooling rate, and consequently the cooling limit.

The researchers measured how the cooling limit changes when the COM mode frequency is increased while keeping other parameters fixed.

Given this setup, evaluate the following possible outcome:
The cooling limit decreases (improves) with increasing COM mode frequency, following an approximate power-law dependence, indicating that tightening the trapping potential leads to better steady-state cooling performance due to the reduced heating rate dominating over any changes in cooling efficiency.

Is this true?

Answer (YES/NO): YES